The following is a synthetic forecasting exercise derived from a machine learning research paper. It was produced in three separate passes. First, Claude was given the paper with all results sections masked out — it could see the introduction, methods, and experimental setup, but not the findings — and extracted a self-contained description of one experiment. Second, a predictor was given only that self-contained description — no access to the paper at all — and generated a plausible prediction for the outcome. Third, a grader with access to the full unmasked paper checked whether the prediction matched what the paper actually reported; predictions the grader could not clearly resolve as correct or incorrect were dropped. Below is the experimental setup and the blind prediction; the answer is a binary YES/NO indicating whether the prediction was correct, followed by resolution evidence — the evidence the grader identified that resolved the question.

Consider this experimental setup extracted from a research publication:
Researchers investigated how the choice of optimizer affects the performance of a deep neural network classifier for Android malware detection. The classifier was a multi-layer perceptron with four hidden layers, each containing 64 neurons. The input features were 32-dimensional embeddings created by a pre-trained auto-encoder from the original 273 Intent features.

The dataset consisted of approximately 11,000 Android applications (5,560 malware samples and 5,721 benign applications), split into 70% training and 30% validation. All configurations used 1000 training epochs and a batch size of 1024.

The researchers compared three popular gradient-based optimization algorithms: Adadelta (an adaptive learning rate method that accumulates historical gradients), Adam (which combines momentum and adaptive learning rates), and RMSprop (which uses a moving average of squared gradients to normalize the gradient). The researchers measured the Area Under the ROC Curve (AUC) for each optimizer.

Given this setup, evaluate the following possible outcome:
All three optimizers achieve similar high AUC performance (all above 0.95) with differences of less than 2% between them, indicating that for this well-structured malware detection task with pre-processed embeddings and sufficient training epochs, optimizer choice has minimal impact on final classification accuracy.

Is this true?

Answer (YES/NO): NO